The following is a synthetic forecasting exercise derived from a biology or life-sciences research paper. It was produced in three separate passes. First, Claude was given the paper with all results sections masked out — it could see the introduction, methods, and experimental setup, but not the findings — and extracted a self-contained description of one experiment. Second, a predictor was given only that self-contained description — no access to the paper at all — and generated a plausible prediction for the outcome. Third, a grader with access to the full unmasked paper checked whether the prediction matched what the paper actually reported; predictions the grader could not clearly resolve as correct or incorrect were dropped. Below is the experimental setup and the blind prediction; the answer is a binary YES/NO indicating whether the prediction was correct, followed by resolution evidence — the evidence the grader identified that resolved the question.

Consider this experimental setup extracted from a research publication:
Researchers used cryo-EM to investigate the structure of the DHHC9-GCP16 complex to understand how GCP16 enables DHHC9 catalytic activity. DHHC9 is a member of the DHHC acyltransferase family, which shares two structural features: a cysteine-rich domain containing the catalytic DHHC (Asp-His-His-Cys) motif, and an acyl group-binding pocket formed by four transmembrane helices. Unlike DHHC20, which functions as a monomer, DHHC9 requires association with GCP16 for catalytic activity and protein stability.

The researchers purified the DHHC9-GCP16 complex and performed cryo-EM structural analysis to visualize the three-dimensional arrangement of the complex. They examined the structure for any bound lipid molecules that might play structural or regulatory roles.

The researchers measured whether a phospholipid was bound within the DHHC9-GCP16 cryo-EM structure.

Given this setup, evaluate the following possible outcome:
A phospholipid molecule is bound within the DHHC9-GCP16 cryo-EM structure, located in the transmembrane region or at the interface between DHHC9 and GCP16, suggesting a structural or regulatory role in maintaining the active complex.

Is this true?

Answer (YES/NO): YES